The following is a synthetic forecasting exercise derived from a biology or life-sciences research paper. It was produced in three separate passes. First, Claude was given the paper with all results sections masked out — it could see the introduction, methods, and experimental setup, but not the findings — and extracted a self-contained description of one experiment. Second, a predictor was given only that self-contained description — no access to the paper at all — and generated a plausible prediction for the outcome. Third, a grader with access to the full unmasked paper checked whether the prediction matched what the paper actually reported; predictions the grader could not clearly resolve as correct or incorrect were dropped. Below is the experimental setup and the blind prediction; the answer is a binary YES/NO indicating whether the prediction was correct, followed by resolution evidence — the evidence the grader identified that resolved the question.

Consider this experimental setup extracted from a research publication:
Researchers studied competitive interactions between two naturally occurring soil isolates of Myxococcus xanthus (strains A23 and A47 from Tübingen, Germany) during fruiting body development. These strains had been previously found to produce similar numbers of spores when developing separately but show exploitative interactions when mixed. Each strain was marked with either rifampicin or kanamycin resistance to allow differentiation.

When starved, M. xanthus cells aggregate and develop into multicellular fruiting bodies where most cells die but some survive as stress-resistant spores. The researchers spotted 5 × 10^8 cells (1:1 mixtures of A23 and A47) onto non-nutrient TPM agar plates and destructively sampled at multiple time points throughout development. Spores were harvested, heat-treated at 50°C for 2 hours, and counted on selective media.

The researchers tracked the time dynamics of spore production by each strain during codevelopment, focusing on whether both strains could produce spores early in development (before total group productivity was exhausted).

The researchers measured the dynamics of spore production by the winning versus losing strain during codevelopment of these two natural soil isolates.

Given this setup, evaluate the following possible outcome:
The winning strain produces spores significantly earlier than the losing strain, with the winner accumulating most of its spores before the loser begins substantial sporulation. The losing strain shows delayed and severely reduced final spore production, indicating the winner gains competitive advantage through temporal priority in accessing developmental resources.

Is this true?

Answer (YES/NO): NO